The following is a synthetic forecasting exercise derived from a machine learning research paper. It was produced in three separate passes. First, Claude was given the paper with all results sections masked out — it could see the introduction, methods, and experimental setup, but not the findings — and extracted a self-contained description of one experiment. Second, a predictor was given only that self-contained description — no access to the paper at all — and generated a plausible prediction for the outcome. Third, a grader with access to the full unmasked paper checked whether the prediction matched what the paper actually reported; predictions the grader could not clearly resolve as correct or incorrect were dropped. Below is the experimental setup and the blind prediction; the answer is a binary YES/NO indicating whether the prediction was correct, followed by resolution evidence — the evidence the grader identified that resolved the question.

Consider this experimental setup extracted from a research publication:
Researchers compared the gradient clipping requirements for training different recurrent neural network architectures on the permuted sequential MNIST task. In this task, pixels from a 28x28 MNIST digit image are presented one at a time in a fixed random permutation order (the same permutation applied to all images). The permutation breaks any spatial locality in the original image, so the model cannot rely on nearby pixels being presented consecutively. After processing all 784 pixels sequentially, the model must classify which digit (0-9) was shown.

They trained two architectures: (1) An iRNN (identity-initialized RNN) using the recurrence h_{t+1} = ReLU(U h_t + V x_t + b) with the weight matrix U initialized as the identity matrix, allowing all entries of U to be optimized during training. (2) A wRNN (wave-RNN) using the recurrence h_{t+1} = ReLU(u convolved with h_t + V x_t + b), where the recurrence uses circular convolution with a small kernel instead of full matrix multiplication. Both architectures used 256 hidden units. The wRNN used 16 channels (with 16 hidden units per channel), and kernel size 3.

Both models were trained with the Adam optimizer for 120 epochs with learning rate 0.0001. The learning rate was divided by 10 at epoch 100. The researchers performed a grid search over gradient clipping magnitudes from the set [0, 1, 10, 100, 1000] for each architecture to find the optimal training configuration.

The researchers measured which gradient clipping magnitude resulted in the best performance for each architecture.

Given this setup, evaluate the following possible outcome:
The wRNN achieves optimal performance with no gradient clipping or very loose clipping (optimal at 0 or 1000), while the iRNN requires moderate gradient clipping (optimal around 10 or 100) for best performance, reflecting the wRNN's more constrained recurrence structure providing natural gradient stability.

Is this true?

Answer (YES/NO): NO